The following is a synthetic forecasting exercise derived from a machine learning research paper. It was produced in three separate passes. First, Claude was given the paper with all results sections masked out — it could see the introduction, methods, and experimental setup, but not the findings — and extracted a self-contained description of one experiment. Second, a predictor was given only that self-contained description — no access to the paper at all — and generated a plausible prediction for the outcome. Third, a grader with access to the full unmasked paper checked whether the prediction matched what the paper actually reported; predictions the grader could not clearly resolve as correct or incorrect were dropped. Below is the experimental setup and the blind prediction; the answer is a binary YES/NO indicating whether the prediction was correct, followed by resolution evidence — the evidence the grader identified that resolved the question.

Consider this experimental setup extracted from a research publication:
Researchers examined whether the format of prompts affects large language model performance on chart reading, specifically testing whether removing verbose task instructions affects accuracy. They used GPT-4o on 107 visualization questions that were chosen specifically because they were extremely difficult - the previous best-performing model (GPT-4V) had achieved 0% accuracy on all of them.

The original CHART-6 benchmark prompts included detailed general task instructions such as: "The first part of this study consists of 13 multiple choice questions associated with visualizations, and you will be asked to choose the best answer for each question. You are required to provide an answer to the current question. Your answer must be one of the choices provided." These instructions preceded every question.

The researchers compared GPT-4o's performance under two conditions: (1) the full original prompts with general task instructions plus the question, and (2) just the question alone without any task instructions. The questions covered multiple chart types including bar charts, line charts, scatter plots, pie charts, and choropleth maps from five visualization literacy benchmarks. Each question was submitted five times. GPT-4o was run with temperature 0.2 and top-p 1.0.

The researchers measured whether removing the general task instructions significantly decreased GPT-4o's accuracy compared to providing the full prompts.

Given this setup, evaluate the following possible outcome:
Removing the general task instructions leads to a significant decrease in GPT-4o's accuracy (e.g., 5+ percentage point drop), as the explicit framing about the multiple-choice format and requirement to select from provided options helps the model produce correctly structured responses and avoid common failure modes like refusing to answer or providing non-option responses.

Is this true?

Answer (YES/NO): NO